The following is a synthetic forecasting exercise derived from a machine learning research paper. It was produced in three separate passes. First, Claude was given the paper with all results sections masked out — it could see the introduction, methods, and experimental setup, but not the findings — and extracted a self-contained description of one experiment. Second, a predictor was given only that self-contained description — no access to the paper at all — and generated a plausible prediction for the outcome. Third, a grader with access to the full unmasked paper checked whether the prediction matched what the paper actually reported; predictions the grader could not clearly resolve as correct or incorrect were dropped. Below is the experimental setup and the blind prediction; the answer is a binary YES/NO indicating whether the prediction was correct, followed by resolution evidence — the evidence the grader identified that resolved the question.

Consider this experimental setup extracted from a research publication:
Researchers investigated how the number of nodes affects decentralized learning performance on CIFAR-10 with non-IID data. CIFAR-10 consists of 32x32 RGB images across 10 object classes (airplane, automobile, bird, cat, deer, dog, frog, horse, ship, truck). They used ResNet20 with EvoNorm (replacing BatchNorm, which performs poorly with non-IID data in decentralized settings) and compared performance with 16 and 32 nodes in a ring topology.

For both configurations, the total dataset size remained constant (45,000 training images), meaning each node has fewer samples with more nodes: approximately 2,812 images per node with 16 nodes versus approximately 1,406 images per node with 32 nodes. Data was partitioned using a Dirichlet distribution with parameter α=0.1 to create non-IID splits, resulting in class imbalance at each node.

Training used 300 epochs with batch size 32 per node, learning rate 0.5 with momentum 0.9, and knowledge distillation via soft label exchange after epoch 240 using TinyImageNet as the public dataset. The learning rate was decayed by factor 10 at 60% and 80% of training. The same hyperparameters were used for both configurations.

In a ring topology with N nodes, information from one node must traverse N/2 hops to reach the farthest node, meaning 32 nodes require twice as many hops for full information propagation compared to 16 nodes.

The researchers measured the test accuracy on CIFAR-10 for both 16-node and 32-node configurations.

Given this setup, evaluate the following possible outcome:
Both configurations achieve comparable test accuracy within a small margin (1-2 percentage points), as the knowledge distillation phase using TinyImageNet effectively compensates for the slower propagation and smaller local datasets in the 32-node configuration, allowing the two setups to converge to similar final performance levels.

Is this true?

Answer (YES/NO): YES